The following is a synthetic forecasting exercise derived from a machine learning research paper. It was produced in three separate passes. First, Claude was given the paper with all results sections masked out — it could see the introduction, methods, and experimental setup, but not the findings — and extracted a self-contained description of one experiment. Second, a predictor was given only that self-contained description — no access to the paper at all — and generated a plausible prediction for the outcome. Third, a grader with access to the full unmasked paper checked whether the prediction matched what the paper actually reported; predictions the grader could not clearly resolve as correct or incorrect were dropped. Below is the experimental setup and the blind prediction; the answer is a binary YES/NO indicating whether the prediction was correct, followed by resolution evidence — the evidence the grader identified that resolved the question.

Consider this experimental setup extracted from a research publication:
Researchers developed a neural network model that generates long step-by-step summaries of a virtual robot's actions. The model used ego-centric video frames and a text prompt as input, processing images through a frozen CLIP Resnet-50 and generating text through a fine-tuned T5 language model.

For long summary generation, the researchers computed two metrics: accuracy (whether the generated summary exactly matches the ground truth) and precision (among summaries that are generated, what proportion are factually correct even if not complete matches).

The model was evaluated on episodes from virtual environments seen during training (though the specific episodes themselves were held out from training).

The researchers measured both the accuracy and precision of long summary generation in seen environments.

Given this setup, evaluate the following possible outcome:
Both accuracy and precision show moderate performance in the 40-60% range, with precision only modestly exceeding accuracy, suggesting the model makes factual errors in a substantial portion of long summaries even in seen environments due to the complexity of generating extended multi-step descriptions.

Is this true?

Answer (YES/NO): NO